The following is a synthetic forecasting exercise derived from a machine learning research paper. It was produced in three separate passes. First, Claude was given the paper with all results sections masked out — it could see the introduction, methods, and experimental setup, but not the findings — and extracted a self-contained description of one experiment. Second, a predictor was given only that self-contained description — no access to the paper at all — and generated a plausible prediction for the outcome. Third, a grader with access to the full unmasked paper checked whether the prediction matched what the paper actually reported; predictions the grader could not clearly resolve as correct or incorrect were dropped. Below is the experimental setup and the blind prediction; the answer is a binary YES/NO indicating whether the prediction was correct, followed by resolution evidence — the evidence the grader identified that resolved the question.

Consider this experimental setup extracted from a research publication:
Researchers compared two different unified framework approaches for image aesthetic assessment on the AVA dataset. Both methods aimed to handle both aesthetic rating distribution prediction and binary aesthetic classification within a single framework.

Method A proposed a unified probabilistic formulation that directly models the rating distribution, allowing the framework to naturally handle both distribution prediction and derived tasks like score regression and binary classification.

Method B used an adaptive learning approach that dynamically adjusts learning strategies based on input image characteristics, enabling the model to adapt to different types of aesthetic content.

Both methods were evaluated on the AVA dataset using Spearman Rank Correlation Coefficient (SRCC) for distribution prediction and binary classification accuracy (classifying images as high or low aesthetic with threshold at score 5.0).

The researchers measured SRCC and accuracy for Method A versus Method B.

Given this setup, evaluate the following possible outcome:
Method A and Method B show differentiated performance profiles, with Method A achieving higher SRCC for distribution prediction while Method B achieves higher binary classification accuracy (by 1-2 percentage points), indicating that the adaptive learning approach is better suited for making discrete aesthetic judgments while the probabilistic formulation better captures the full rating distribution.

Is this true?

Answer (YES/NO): NO